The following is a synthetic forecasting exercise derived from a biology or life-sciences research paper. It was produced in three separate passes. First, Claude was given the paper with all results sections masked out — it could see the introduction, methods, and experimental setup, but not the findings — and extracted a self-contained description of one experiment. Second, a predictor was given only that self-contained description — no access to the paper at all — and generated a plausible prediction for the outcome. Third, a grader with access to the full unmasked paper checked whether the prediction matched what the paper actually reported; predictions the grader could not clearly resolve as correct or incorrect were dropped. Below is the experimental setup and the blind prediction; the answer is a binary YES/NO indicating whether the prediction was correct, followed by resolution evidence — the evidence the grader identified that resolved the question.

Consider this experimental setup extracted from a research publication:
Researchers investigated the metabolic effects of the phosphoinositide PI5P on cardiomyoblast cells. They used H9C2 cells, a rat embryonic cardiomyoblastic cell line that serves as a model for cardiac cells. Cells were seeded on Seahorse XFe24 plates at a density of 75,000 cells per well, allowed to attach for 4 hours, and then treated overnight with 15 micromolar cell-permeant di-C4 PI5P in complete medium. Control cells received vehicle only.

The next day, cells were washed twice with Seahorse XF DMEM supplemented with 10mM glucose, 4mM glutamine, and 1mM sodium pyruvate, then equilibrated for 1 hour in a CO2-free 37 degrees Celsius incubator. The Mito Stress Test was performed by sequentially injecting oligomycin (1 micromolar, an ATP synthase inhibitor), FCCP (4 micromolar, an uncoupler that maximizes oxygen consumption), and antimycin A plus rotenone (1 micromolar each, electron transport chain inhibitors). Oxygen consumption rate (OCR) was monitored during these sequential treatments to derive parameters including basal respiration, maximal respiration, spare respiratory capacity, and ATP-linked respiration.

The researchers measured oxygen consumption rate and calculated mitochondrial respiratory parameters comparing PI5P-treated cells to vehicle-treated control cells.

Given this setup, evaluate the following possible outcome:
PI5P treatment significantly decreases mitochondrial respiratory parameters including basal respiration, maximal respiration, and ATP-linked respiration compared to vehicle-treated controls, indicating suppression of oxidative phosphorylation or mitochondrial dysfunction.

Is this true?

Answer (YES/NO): YES